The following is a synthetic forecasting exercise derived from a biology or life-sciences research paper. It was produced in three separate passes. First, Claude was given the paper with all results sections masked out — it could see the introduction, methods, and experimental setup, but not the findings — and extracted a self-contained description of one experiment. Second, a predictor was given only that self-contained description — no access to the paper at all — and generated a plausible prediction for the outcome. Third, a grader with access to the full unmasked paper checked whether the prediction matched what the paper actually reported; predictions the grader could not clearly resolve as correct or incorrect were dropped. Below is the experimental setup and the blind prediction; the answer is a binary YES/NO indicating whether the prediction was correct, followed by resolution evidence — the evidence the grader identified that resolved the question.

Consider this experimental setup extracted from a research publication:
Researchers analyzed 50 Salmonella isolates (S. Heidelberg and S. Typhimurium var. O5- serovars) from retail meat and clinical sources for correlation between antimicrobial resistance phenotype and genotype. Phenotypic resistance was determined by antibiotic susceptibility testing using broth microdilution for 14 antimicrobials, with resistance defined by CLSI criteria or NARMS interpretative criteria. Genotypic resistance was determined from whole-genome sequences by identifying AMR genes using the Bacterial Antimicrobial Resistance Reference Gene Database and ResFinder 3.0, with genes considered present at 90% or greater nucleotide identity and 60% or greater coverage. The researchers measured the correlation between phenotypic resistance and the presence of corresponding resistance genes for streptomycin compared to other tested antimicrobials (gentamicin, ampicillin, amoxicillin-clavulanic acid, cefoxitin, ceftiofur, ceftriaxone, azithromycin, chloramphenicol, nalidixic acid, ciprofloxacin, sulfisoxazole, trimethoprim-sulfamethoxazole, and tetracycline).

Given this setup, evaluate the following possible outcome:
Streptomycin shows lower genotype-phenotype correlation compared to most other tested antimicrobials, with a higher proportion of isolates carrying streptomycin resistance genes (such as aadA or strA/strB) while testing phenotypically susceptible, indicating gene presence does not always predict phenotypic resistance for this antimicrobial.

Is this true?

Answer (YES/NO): YES